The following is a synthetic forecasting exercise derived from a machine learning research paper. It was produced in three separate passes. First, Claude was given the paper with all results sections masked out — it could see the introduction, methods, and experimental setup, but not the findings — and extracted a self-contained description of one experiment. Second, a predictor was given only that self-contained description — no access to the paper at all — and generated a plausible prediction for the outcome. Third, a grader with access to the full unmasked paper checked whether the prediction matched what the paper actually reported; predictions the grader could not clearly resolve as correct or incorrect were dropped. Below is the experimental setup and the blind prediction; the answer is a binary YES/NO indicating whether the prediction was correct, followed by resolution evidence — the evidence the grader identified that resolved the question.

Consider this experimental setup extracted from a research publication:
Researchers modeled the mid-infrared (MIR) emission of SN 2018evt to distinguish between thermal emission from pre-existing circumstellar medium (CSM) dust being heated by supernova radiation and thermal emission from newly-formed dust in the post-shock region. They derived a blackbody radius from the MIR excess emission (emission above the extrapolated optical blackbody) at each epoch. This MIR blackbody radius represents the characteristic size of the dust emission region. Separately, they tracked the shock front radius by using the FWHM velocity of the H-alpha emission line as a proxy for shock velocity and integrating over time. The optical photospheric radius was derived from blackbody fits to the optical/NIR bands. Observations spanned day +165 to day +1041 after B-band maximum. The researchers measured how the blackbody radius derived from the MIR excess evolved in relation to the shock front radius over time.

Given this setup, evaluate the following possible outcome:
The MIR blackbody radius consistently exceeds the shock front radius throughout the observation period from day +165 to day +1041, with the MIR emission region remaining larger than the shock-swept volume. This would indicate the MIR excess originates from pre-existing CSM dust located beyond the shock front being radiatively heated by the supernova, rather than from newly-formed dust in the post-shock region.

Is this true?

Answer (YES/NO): NO